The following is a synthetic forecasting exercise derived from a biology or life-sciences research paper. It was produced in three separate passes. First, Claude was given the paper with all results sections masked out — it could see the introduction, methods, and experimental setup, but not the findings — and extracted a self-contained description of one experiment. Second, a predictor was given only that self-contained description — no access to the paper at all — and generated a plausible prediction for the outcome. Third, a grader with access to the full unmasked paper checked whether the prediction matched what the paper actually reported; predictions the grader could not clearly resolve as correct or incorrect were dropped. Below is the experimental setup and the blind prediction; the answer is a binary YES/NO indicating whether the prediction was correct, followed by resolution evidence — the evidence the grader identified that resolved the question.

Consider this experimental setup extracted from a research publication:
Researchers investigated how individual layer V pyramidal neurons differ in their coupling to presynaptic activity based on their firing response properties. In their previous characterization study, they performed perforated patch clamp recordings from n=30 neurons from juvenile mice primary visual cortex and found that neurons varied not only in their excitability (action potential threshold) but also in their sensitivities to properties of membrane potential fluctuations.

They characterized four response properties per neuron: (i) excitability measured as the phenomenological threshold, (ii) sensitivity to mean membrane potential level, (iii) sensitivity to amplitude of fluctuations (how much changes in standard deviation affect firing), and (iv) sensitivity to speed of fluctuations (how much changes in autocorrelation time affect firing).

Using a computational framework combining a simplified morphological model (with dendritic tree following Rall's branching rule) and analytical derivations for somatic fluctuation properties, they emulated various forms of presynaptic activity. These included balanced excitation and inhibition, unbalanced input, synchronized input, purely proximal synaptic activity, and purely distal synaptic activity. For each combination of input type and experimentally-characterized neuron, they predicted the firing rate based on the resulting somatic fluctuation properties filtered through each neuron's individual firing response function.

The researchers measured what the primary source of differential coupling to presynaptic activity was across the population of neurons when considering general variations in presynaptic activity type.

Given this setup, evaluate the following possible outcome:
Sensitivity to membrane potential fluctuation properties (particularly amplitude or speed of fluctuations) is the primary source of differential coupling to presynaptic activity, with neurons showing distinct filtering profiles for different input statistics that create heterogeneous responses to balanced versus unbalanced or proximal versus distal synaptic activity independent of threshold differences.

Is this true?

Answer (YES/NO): NO